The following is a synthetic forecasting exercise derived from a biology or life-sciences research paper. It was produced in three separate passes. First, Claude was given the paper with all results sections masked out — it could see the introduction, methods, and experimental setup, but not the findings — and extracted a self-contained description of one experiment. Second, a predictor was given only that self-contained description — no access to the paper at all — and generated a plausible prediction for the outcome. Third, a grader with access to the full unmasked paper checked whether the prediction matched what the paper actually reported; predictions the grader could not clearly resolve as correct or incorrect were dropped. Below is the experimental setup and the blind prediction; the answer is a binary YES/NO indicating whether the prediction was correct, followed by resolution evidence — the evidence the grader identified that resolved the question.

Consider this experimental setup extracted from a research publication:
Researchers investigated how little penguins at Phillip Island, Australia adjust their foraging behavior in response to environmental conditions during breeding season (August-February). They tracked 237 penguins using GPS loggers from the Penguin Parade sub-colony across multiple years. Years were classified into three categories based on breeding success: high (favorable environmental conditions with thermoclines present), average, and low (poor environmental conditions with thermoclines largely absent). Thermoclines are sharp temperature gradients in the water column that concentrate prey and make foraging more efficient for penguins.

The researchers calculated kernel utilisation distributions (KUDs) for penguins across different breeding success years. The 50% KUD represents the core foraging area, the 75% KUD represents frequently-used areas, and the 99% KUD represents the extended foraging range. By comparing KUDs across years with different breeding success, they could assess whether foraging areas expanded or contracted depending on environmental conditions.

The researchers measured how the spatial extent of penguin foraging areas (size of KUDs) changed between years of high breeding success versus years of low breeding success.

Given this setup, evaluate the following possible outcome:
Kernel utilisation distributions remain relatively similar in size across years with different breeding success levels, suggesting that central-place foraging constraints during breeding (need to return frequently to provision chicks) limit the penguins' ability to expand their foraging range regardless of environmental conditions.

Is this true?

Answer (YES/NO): NO